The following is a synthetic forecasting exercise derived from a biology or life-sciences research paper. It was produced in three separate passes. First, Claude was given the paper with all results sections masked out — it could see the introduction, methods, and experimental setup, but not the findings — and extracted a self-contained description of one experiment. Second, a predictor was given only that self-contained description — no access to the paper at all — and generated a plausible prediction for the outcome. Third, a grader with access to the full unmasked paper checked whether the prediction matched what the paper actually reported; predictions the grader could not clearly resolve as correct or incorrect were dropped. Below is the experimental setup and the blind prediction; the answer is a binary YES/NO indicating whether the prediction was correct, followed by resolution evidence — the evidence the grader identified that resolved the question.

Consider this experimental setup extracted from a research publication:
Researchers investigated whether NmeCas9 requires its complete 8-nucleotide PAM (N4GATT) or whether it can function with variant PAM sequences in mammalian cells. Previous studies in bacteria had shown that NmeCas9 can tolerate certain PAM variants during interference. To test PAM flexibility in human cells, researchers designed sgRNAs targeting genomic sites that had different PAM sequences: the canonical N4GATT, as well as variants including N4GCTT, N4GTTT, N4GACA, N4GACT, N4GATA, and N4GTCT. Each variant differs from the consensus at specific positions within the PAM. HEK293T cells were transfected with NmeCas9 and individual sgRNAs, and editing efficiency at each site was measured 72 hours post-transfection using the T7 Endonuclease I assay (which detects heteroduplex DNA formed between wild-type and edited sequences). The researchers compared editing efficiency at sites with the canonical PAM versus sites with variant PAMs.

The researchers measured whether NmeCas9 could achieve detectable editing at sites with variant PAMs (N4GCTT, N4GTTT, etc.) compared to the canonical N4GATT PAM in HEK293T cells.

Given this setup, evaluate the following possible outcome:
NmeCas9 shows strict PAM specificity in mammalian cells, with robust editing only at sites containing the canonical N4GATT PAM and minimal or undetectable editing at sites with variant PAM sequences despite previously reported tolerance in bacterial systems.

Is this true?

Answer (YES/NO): NO